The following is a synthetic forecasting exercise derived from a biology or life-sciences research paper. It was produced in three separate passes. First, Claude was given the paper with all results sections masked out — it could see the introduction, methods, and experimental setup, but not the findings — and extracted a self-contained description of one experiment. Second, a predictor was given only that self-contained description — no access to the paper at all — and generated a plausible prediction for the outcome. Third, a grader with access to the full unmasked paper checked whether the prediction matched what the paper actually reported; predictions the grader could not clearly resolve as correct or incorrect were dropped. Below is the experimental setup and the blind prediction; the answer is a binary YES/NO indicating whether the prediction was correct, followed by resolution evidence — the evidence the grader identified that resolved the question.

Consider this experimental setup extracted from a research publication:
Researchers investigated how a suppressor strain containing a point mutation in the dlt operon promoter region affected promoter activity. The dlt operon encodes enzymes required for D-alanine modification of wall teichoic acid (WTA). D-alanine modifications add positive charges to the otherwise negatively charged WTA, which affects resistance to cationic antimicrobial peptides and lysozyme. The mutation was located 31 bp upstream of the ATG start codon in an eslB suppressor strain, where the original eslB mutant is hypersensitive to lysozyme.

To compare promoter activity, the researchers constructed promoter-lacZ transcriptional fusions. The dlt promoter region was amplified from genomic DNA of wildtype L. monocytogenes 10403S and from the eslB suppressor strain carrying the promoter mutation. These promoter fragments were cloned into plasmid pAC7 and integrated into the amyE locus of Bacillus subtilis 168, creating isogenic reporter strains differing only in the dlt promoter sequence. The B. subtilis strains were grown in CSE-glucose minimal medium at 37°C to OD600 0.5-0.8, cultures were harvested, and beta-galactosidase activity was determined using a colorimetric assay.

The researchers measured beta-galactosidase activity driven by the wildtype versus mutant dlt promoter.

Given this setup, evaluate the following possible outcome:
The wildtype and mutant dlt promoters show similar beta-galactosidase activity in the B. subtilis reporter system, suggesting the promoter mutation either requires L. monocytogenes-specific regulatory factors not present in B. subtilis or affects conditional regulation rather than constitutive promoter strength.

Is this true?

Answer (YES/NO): NO